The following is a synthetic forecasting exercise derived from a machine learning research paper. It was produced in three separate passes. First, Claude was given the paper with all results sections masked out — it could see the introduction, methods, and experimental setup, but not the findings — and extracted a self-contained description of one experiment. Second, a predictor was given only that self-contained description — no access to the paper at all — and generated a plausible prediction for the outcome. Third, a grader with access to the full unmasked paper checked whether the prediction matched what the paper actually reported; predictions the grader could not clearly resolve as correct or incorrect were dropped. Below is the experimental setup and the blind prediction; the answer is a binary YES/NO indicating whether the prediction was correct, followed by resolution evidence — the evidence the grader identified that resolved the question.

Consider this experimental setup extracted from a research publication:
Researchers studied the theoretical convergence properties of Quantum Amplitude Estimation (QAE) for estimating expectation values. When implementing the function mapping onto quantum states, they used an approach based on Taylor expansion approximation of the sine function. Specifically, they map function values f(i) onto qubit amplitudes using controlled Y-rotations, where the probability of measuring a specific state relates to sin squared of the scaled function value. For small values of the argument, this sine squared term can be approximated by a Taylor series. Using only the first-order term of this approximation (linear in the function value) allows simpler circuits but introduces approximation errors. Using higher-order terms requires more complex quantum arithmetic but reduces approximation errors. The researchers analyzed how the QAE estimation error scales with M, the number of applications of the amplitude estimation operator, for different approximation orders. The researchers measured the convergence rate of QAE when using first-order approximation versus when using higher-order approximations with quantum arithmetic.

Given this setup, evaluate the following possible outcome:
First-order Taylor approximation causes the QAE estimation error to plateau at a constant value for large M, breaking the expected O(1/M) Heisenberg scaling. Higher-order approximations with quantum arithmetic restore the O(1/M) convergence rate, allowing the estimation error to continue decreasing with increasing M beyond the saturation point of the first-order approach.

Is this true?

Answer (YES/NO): NO